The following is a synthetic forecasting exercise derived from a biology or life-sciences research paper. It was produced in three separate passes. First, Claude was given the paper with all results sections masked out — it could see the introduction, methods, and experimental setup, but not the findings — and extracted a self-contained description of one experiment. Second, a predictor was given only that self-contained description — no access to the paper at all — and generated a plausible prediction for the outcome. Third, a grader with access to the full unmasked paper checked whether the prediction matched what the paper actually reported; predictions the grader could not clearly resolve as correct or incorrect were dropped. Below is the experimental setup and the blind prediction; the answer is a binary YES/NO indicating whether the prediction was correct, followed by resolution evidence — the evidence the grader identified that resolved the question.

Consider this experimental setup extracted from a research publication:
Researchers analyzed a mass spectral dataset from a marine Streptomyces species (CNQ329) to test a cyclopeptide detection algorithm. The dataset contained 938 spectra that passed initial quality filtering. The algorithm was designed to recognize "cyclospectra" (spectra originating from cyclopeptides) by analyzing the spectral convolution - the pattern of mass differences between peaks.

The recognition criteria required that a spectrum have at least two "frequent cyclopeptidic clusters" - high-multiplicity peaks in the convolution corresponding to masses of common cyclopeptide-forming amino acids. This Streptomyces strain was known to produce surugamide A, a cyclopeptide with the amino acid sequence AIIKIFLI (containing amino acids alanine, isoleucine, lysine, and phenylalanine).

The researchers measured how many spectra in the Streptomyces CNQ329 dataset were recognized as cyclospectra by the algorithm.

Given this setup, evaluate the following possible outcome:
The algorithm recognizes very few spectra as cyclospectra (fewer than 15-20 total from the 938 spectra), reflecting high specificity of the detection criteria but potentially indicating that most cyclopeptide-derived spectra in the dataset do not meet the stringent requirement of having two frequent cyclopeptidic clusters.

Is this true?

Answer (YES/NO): YES